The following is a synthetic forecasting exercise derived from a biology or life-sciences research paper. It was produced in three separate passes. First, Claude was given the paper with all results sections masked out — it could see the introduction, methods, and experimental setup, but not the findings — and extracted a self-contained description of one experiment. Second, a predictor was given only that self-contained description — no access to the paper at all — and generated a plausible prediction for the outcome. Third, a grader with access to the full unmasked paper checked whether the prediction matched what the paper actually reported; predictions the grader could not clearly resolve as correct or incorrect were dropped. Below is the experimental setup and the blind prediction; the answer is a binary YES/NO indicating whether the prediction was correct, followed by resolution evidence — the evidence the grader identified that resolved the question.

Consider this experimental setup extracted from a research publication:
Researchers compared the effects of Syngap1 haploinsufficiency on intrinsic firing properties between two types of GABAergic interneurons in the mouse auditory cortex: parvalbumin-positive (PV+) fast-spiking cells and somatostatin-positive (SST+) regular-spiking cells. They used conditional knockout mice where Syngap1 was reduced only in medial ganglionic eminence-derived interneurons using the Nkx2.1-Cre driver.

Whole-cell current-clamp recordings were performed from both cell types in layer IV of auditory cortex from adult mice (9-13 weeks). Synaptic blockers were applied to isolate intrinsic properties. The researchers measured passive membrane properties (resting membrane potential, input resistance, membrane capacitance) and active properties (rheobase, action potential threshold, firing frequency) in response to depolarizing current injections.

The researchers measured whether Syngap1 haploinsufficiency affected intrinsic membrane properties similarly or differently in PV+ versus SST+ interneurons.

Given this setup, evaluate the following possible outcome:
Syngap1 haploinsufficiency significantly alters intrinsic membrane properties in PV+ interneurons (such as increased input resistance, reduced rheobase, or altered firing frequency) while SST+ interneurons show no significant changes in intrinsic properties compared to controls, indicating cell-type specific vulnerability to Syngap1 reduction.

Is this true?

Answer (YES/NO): NO